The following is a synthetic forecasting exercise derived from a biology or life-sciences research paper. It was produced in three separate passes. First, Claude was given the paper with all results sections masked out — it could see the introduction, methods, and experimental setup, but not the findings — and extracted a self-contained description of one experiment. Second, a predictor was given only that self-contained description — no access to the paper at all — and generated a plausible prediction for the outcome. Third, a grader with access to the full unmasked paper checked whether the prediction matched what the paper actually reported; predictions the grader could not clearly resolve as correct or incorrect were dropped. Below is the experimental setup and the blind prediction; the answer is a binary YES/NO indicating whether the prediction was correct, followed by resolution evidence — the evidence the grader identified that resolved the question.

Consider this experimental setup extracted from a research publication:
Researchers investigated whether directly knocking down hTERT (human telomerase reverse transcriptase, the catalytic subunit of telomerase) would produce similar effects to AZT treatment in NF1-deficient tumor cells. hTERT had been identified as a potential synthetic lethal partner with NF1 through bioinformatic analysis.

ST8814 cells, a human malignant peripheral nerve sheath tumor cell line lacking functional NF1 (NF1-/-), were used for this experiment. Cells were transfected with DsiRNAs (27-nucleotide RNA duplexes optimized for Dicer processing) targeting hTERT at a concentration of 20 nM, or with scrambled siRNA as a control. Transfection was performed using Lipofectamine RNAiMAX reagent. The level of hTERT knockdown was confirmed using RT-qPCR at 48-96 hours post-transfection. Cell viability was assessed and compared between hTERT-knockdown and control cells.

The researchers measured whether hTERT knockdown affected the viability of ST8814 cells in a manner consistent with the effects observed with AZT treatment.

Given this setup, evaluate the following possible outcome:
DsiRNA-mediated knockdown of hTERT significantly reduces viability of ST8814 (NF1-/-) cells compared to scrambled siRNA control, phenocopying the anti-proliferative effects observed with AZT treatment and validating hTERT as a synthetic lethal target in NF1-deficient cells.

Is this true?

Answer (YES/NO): NO